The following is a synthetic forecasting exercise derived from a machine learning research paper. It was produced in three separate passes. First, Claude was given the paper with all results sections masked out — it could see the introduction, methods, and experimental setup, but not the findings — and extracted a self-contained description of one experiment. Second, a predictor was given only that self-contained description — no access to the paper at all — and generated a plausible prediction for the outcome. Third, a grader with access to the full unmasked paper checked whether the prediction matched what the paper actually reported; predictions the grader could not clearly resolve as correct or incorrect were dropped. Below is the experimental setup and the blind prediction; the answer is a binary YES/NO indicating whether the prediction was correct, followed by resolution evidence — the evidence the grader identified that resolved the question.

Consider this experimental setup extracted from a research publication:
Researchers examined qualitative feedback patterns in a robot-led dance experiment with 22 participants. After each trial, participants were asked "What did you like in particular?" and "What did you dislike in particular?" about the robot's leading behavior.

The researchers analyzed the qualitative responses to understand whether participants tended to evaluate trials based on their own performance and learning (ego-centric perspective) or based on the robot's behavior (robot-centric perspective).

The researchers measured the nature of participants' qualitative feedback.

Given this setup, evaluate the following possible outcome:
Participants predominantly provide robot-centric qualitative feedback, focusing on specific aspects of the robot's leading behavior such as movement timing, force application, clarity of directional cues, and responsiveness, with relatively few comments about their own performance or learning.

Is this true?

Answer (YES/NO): NO